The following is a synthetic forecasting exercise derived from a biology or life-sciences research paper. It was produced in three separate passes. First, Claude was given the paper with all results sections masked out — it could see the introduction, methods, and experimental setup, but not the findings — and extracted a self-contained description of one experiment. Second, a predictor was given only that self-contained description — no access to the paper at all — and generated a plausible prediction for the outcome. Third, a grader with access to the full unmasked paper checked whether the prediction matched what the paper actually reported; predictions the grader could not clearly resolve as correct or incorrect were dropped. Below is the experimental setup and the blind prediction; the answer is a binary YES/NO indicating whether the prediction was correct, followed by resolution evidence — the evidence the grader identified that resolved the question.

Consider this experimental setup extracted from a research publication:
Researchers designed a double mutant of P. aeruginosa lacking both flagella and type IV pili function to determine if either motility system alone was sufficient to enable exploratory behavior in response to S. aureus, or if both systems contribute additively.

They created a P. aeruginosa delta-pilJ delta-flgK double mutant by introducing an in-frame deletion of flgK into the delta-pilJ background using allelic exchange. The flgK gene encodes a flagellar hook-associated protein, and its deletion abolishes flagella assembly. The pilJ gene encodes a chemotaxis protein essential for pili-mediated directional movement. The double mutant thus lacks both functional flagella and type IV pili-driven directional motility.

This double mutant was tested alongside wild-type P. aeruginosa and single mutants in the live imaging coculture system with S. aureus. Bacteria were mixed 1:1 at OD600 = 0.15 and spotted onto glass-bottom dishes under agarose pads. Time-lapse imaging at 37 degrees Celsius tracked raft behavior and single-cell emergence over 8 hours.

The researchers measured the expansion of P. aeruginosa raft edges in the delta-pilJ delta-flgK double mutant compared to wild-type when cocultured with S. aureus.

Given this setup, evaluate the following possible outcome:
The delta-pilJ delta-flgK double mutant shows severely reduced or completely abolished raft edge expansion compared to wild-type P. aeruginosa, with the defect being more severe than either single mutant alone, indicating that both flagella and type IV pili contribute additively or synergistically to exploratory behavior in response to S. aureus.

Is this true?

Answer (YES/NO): NO